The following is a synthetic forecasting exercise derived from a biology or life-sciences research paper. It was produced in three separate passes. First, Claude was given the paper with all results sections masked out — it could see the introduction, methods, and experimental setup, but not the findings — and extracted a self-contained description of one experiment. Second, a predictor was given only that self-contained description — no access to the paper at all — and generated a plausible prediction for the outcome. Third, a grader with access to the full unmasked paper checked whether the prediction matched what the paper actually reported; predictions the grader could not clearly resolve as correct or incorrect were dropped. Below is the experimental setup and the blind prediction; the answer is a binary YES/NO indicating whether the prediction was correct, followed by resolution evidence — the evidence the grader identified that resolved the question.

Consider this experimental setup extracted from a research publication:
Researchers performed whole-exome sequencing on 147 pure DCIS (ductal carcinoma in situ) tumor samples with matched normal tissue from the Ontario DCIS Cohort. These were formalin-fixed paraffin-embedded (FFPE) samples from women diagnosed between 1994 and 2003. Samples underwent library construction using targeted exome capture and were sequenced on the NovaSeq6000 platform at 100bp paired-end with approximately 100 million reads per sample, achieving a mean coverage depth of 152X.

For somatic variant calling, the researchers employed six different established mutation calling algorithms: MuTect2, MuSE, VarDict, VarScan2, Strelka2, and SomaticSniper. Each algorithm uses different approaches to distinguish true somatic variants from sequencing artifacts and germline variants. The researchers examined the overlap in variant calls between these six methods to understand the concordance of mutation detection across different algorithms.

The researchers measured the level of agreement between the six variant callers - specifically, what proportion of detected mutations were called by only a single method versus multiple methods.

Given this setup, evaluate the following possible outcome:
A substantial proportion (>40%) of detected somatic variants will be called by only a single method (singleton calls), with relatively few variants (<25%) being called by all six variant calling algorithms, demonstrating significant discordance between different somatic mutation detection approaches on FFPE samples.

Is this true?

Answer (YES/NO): YES